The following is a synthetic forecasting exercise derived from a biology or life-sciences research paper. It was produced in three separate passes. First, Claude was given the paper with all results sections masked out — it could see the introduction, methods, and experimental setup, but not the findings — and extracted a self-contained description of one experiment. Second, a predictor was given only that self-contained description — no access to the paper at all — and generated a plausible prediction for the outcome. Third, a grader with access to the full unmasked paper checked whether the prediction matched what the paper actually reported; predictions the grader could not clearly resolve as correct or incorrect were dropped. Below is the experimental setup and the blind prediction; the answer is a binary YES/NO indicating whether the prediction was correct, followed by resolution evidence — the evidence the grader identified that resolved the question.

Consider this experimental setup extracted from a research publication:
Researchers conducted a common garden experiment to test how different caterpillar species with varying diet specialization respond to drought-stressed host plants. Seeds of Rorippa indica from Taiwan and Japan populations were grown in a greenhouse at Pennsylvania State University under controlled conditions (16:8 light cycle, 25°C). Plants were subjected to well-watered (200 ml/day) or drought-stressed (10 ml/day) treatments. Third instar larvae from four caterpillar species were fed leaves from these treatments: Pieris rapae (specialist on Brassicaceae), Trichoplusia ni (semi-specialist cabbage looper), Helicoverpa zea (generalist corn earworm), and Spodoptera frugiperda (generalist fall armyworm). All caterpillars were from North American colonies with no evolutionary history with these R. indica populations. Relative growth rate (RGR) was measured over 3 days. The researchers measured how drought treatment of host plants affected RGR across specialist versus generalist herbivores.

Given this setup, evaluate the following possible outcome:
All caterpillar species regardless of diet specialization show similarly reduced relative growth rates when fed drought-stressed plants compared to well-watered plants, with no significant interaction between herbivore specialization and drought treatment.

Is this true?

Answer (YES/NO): NO